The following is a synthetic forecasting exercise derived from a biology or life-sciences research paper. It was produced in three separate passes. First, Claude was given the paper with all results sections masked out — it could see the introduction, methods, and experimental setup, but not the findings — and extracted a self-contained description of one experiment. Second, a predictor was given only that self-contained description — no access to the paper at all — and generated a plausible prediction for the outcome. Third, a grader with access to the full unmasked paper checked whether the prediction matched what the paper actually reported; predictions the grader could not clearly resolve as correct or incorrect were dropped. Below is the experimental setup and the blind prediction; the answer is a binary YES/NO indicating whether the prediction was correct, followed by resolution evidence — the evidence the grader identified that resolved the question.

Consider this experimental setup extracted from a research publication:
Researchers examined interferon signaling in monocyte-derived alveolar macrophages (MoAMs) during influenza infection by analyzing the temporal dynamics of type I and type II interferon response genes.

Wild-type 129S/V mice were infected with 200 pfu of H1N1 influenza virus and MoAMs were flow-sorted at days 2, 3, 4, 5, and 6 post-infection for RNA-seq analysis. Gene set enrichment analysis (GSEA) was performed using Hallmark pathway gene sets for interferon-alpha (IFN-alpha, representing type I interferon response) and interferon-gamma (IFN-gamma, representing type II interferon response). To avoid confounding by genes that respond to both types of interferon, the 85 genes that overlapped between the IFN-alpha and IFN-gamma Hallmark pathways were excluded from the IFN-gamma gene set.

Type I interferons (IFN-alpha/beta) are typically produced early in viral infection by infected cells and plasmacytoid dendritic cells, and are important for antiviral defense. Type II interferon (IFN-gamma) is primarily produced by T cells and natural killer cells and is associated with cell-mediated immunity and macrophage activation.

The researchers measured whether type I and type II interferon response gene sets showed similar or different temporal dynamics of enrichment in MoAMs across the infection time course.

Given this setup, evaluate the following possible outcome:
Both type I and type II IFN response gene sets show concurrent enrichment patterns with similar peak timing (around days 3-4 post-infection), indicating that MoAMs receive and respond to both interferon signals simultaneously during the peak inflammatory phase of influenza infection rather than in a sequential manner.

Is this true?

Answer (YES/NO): NO